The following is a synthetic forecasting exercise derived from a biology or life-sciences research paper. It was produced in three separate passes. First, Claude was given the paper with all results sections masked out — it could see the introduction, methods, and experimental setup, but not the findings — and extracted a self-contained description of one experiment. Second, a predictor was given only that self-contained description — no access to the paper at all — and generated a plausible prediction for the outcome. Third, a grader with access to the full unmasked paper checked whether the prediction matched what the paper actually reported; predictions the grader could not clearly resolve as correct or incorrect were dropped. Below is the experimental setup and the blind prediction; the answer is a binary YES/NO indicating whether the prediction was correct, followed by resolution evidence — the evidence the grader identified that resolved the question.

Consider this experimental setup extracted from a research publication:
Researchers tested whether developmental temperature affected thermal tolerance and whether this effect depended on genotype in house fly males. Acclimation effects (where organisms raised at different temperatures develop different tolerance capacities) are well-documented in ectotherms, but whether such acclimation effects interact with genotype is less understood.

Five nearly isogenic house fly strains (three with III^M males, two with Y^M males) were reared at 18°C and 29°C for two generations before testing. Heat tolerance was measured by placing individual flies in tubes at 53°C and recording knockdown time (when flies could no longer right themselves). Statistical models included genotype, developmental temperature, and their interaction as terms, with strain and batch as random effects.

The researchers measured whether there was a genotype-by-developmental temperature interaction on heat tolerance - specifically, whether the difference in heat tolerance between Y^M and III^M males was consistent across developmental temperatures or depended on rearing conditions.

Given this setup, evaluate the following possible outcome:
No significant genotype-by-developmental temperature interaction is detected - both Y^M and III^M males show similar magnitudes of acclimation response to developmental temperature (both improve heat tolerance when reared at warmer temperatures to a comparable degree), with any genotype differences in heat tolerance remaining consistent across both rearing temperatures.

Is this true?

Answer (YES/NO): NO